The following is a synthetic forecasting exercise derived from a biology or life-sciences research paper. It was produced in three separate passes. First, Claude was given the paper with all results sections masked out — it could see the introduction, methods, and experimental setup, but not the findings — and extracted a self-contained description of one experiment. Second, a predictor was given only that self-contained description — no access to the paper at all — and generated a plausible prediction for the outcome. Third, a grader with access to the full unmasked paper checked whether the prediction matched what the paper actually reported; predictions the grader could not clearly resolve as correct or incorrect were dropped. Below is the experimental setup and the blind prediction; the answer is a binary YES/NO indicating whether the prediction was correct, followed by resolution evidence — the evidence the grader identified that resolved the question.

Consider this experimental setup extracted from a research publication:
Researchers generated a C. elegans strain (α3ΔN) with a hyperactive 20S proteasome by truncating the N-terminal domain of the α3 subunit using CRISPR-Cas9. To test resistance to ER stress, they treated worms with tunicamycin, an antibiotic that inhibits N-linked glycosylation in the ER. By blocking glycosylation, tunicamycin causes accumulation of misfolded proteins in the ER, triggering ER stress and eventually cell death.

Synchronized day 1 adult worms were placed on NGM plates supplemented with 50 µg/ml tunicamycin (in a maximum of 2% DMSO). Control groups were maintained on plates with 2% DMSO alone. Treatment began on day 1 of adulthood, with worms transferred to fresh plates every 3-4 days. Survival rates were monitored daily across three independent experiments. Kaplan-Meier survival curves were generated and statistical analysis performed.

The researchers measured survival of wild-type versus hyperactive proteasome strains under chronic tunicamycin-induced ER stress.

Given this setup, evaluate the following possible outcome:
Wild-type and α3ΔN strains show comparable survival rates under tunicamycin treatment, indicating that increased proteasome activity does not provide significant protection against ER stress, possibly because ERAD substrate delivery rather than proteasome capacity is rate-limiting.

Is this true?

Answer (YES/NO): NO